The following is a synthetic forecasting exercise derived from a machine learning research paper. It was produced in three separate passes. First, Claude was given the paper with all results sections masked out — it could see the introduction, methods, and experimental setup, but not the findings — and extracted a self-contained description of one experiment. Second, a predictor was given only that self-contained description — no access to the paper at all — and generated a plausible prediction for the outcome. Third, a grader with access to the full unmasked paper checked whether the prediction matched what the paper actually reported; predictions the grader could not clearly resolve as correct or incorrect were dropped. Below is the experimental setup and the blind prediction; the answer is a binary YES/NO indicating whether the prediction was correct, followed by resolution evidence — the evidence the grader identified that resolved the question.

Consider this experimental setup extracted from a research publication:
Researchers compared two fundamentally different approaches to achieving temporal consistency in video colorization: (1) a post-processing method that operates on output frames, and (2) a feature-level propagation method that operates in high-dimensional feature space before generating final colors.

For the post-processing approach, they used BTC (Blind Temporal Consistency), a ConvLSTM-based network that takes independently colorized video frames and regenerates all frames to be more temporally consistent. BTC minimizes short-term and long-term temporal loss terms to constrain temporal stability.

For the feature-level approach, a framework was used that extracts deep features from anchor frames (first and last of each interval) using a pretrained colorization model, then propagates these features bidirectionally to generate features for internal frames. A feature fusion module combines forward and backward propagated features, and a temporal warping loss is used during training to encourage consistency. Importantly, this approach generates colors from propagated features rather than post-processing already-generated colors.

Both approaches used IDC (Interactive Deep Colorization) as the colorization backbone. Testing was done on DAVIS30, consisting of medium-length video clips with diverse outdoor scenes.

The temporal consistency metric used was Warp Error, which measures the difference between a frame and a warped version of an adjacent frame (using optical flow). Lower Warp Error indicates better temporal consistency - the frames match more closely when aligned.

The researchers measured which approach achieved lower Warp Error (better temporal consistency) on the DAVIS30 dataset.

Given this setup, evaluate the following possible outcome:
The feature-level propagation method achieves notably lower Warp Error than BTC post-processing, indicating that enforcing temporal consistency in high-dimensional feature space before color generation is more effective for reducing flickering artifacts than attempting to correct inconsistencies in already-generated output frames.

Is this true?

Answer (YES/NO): NO